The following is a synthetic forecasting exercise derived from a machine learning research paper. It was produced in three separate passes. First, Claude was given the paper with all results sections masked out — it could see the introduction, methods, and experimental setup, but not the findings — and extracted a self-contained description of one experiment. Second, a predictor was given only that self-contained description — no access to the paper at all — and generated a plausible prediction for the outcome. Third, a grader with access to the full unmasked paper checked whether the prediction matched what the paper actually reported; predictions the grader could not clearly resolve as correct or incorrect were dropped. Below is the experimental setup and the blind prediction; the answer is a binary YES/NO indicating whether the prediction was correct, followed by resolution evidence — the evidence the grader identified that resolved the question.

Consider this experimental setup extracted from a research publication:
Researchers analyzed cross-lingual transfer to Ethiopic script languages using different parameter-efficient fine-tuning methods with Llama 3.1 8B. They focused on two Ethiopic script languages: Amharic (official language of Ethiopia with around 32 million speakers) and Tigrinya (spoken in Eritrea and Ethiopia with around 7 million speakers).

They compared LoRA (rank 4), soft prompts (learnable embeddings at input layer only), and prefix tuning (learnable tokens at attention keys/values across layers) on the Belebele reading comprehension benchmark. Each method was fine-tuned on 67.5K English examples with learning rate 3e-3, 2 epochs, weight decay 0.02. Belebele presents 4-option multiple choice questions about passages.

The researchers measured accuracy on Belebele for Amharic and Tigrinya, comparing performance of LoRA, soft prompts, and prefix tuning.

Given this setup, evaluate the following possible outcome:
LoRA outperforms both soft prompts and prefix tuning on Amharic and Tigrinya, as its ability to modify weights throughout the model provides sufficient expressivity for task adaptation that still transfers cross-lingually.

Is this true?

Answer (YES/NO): NO